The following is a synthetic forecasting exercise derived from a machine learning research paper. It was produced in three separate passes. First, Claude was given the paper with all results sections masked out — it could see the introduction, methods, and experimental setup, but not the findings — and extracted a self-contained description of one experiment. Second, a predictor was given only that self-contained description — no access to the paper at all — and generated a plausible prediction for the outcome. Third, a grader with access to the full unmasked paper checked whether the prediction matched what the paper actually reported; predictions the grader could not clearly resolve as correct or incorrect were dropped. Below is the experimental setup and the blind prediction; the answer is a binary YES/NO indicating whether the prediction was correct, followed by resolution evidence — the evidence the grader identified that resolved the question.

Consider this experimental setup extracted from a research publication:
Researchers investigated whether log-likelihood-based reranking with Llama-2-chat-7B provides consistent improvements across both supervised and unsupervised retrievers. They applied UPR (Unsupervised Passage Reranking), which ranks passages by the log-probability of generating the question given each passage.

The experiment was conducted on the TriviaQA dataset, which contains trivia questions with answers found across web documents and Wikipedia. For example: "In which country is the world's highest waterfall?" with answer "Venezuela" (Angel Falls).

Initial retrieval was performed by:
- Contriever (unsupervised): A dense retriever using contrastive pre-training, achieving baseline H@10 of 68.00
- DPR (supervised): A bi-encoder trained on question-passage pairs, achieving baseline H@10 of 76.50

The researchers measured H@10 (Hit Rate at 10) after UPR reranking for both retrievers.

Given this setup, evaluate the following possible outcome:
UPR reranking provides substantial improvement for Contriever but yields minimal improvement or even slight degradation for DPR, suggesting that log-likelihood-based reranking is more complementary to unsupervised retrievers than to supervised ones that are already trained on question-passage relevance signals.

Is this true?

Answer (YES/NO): NO